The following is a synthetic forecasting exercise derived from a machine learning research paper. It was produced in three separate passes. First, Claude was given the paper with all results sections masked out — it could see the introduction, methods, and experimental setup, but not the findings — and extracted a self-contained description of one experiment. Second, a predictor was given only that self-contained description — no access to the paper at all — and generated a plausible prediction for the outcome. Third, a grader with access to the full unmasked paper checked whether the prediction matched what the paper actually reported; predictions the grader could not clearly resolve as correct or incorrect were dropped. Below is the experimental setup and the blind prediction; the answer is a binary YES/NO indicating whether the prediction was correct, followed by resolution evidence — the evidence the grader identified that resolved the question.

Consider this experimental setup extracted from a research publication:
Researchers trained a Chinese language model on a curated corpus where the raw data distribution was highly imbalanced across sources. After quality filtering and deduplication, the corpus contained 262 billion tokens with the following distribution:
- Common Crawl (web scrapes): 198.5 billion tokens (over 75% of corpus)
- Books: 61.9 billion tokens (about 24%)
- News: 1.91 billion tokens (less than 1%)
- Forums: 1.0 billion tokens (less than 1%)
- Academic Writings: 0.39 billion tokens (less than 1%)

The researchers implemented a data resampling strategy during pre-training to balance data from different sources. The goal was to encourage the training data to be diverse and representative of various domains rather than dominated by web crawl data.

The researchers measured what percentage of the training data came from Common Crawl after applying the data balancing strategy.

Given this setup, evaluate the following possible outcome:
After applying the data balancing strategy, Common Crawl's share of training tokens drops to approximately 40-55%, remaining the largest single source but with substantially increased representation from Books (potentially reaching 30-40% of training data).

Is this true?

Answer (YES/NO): YES